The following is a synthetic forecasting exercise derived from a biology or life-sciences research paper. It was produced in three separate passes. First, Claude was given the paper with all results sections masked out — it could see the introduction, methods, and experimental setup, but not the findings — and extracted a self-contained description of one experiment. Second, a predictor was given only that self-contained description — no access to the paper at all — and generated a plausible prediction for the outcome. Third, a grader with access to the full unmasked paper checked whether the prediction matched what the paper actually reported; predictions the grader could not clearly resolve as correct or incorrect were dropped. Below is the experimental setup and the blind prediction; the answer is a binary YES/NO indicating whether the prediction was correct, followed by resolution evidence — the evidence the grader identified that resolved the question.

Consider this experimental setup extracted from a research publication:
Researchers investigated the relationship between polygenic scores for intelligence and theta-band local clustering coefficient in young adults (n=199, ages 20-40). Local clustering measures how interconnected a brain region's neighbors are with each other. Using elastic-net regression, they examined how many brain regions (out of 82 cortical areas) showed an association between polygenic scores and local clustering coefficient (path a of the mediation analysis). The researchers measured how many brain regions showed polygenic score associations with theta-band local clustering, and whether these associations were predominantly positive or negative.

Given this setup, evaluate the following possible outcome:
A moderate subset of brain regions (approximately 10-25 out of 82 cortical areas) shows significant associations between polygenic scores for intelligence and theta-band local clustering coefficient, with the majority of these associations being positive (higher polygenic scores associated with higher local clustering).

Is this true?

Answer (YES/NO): NO